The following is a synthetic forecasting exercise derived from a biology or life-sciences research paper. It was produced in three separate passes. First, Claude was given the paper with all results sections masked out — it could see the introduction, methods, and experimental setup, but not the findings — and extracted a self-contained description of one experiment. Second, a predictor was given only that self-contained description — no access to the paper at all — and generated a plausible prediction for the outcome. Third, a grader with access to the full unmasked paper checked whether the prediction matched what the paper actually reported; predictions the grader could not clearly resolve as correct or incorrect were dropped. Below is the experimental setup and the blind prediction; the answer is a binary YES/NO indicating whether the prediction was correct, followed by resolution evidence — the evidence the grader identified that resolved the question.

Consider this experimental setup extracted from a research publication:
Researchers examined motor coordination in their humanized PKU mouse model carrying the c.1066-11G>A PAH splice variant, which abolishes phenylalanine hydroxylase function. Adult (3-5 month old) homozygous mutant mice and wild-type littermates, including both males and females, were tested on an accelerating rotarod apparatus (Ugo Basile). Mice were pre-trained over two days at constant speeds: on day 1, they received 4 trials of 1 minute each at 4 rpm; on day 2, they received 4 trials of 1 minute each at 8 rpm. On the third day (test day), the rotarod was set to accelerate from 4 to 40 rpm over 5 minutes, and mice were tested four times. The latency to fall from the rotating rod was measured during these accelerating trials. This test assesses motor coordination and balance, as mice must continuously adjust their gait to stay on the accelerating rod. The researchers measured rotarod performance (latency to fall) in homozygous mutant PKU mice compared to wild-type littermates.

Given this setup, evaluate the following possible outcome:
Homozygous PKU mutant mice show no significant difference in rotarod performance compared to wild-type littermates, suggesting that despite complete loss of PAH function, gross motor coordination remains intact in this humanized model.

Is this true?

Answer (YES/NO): NO